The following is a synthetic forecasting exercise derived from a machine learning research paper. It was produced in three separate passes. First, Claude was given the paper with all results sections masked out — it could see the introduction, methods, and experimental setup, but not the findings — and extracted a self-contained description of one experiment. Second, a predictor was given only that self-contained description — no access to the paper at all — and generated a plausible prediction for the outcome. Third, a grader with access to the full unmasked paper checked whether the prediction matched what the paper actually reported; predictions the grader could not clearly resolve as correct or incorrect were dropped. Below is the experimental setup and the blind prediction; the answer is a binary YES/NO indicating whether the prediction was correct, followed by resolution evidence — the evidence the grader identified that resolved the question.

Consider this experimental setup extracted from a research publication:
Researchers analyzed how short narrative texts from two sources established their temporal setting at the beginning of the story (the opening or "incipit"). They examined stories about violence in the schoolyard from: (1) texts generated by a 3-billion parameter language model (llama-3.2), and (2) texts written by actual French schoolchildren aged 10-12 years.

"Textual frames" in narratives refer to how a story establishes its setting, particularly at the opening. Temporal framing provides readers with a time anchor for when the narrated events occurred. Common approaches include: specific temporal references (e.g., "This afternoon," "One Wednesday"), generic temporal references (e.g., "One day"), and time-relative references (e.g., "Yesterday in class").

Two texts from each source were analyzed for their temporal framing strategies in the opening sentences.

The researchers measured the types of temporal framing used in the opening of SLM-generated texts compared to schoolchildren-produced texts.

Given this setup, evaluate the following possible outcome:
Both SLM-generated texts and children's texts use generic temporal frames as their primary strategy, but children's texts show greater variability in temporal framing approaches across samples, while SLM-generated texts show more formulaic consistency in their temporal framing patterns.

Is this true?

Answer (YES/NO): NO